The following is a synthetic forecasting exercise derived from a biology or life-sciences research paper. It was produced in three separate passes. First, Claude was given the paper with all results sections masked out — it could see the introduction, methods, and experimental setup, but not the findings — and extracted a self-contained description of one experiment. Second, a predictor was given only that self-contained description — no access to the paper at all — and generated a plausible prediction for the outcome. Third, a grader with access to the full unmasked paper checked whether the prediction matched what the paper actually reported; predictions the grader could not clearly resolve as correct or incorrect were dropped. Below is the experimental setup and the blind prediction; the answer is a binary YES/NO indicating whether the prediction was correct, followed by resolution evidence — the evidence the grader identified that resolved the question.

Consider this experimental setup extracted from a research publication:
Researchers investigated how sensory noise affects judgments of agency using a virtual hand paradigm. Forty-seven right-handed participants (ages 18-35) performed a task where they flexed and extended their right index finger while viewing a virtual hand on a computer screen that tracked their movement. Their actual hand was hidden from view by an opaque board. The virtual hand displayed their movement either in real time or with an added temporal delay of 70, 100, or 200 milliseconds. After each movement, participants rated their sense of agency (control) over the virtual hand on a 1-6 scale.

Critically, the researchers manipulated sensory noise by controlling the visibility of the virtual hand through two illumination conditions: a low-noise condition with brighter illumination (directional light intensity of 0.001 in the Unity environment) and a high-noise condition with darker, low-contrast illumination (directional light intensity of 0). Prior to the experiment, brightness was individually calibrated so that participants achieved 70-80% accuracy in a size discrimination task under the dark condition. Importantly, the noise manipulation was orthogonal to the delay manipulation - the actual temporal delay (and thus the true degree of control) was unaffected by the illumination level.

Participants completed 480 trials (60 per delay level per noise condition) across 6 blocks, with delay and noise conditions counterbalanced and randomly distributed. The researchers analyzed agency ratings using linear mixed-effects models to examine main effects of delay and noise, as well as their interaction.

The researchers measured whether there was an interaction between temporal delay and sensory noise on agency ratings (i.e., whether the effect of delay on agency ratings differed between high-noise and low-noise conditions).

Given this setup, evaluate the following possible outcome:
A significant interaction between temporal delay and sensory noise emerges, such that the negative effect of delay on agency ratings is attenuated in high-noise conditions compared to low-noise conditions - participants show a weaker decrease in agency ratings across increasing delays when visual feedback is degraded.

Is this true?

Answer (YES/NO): YES